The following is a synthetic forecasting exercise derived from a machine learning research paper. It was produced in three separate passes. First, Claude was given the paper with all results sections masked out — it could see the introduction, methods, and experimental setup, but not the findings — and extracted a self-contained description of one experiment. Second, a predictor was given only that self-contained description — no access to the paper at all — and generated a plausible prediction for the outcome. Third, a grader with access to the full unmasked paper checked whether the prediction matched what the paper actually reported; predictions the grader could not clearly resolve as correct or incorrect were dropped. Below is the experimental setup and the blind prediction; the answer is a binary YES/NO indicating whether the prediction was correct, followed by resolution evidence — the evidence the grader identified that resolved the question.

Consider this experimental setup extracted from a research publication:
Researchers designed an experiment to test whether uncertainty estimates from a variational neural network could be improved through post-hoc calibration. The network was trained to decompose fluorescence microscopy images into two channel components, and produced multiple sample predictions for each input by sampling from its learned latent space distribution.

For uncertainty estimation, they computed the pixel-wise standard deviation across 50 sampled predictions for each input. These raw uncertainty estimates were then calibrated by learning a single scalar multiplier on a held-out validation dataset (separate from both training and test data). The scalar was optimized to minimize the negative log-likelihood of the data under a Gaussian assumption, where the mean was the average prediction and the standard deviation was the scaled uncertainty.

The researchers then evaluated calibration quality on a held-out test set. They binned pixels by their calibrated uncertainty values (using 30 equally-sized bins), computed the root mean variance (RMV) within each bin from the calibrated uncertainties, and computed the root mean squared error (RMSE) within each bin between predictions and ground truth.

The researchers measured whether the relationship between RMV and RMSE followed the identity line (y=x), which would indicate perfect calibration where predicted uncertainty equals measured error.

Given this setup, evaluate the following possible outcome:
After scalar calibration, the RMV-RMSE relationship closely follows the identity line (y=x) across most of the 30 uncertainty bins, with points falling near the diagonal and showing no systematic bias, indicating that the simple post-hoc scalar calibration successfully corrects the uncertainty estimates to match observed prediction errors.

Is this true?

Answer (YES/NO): YES